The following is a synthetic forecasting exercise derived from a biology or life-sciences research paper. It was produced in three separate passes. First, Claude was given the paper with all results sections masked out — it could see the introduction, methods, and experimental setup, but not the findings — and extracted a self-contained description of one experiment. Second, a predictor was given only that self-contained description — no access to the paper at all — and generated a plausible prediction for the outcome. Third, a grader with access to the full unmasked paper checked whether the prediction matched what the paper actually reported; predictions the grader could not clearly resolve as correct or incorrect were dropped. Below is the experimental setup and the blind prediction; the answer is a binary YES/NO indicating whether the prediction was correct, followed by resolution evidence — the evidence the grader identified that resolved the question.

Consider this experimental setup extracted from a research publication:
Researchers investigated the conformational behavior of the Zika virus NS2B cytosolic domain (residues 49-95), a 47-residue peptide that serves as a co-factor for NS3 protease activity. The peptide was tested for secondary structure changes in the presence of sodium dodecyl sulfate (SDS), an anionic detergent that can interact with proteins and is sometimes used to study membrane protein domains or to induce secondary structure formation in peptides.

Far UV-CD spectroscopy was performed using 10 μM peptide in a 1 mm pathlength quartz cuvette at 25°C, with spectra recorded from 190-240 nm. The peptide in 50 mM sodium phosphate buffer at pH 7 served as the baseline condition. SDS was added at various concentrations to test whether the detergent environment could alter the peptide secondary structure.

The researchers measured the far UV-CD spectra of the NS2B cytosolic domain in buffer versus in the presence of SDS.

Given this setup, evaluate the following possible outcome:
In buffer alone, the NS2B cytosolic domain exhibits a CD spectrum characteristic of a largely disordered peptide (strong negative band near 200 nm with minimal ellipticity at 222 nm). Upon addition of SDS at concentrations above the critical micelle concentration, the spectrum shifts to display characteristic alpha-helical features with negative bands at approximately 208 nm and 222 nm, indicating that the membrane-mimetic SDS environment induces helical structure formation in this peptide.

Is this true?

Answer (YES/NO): NO